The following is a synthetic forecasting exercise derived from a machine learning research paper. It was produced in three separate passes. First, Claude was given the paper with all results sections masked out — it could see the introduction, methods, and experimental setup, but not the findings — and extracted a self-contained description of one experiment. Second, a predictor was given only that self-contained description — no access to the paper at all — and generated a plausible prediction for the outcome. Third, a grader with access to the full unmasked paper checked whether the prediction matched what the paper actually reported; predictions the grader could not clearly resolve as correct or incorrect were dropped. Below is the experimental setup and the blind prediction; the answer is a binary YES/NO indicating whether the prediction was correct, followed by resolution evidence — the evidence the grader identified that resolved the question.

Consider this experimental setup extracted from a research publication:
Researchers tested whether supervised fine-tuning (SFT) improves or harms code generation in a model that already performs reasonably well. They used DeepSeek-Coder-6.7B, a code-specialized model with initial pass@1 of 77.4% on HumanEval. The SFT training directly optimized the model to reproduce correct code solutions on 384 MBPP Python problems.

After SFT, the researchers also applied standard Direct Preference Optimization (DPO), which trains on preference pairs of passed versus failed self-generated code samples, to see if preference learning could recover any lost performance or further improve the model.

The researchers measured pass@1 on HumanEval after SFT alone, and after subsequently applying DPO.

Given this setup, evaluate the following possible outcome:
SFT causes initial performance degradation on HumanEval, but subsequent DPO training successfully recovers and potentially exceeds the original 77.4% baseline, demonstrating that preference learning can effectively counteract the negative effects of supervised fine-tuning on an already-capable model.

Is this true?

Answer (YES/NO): NO